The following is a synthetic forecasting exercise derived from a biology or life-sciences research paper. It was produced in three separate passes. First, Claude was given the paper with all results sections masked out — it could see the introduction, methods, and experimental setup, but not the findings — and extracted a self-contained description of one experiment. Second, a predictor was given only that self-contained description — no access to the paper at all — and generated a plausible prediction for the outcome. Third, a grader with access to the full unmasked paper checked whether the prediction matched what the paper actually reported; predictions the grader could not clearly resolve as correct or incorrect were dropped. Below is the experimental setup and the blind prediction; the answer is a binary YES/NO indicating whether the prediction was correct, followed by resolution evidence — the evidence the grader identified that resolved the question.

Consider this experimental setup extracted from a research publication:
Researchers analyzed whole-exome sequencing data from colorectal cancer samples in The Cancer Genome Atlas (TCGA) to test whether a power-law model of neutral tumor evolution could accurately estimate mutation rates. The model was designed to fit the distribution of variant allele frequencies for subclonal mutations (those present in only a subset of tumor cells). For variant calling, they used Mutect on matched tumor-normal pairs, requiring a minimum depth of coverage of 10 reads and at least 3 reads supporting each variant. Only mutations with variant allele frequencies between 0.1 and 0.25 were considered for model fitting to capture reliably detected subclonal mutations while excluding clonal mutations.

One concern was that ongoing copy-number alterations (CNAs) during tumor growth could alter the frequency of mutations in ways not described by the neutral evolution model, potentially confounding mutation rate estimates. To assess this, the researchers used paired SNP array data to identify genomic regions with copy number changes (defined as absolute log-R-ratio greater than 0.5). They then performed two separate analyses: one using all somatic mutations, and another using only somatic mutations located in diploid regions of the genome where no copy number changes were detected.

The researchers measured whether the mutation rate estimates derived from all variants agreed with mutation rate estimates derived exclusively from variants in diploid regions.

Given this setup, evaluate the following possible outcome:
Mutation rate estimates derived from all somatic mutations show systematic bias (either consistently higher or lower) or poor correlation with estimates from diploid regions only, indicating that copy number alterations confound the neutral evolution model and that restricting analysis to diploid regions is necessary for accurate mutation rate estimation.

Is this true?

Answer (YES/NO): NO